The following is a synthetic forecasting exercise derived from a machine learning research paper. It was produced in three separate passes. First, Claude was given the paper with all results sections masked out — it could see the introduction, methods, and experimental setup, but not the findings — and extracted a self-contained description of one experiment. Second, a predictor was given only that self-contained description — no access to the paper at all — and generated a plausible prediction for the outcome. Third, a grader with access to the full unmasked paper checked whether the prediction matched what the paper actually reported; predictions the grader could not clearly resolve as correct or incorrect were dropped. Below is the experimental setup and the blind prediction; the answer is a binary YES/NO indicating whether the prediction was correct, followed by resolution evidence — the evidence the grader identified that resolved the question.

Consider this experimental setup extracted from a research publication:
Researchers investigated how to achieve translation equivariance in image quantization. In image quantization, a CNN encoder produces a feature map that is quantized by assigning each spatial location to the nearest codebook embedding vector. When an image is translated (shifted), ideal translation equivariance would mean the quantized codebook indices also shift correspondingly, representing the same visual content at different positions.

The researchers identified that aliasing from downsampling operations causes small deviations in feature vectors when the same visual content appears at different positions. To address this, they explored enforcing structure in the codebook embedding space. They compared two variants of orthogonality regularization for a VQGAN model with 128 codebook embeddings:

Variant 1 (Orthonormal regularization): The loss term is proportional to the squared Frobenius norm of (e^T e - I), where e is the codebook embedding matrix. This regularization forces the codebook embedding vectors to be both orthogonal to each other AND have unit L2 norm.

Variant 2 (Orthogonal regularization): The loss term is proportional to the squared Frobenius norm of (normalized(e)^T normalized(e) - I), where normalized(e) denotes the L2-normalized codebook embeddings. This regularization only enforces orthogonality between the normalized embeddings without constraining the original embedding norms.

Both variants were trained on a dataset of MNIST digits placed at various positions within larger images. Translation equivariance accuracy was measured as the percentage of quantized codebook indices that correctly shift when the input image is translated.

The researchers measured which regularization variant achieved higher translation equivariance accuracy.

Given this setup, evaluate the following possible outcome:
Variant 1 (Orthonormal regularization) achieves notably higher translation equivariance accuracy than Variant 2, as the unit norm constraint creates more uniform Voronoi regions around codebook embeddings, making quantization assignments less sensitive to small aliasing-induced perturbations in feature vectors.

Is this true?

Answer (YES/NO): NO